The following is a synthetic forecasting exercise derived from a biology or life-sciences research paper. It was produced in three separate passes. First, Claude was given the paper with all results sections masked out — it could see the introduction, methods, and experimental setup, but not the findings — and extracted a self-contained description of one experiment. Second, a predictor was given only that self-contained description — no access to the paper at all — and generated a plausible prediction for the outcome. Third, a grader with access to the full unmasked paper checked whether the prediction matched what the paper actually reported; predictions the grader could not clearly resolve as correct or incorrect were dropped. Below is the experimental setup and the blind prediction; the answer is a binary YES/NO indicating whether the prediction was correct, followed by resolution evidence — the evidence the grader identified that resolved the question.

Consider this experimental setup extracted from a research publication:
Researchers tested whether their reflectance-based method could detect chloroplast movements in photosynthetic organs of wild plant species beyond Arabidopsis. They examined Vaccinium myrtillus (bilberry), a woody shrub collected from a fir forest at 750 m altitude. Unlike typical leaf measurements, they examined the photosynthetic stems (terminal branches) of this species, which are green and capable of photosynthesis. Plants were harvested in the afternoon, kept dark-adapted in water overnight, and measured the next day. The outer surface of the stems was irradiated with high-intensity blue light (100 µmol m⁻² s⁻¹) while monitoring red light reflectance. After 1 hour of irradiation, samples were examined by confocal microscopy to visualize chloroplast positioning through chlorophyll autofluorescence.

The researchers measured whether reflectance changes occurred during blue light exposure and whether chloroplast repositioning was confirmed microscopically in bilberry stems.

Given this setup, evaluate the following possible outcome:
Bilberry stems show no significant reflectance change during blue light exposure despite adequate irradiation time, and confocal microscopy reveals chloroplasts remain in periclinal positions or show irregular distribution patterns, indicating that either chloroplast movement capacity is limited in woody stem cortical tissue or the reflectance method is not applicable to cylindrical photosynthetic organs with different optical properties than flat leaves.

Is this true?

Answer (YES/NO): NO